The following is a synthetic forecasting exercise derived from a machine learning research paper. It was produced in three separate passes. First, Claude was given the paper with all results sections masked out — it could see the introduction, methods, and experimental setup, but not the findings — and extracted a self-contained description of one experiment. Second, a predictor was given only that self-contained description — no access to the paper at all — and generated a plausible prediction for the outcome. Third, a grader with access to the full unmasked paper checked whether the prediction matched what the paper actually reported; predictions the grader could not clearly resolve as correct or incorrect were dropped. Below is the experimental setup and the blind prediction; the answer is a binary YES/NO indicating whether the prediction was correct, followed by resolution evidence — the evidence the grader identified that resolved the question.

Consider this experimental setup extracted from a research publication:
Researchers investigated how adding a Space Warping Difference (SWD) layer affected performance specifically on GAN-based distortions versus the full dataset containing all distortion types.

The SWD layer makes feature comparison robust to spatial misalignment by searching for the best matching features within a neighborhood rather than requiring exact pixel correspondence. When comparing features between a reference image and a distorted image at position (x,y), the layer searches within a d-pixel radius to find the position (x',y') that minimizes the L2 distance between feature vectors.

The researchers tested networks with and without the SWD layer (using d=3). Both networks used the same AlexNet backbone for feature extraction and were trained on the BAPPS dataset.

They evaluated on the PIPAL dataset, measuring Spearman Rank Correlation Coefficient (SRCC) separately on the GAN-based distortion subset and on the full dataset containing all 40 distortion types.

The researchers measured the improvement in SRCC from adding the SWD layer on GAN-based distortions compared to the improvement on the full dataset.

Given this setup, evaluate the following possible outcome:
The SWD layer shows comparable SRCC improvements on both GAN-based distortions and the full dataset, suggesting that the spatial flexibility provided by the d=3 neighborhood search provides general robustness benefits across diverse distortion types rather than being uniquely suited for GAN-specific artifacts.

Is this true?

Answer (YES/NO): NO